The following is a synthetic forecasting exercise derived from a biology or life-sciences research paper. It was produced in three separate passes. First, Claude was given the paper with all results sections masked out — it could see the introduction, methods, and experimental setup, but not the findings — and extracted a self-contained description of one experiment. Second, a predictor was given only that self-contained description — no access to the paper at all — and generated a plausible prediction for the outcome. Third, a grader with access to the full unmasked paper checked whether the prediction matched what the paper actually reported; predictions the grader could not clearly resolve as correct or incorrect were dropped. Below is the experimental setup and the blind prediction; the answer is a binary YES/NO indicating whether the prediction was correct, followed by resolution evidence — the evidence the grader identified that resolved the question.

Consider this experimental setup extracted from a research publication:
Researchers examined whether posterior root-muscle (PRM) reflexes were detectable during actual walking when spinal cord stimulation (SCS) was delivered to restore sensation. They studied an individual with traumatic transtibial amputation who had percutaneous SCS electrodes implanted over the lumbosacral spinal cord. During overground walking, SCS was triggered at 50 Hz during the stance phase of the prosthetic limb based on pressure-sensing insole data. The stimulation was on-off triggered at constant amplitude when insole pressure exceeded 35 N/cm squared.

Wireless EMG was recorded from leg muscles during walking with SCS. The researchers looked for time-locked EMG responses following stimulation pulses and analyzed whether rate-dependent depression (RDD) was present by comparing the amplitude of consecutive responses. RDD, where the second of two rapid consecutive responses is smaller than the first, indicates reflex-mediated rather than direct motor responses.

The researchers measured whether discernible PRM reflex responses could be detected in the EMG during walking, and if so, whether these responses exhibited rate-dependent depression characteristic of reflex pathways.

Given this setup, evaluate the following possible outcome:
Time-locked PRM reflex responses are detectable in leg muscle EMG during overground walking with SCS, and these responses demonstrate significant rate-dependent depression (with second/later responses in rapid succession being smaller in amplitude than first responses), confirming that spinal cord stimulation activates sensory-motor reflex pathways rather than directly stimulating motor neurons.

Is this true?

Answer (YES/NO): YES